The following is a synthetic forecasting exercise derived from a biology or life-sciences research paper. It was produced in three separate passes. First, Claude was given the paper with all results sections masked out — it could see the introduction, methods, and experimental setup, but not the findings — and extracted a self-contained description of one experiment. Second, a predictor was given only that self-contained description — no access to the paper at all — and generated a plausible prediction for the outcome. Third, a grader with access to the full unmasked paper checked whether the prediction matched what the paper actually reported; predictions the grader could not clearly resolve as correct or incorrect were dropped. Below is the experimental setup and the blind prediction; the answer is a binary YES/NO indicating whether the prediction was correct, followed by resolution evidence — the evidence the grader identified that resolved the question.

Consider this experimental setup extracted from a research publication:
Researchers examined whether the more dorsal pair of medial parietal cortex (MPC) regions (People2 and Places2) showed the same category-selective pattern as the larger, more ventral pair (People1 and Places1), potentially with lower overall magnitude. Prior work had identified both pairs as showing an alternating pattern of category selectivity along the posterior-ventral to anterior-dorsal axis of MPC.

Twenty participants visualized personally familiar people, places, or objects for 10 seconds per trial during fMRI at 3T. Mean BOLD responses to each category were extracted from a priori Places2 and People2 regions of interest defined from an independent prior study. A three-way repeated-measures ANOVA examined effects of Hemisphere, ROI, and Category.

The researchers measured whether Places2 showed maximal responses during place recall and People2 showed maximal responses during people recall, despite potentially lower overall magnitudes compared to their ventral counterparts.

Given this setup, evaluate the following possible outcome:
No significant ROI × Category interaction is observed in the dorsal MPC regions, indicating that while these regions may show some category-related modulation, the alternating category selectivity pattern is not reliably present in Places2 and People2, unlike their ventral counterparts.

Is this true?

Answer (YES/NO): NO